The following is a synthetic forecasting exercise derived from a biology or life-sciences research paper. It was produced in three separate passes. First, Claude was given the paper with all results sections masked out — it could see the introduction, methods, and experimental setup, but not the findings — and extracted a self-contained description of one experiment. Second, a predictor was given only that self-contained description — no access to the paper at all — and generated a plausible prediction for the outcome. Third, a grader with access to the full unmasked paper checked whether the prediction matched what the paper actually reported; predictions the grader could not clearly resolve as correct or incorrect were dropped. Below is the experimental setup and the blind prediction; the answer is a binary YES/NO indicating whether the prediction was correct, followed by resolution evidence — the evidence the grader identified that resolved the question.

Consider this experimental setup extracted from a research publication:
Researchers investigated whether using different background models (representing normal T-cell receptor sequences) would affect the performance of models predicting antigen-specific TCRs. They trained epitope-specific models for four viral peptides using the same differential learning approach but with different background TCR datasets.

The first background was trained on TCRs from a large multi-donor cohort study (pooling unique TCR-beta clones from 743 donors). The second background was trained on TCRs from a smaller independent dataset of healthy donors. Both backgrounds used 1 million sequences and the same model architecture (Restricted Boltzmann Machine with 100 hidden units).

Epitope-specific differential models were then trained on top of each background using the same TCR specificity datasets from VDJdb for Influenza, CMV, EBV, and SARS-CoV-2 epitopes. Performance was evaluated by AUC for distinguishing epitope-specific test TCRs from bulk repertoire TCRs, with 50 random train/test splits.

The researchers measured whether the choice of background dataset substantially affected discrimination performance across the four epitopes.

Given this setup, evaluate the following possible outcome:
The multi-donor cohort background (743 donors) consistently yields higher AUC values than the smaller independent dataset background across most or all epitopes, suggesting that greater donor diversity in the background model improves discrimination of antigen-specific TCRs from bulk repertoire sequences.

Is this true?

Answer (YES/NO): NO